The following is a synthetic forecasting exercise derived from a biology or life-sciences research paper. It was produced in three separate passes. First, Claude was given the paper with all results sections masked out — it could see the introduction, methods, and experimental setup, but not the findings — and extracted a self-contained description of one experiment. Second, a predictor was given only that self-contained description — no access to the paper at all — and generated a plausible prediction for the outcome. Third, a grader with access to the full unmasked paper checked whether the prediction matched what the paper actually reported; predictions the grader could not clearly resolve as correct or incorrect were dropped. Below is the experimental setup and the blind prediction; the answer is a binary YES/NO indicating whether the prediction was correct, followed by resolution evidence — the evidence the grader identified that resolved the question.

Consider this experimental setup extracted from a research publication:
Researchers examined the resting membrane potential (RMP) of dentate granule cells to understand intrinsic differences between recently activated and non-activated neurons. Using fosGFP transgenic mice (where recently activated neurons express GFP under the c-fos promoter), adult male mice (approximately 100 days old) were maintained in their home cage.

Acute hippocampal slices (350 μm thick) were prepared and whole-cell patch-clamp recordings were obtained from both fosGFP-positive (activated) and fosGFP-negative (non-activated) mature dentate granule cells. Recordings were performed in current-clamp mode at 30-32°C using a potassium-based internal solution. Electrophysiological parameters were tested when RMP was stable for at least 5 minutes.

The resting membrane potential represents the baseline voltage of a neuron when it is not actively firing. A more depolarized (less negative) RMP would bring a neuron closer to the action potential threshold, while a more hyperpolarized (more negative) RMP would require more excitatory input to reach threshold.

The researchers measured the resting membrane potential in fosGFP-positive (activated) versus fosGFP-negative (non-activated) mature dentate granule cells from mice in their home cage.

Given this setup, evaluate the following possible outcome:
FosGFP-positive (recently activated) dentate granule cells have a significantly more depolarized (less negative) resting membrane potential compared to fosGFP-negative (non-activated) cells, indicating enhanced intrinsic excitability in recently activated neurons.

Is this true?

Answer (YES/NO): NO